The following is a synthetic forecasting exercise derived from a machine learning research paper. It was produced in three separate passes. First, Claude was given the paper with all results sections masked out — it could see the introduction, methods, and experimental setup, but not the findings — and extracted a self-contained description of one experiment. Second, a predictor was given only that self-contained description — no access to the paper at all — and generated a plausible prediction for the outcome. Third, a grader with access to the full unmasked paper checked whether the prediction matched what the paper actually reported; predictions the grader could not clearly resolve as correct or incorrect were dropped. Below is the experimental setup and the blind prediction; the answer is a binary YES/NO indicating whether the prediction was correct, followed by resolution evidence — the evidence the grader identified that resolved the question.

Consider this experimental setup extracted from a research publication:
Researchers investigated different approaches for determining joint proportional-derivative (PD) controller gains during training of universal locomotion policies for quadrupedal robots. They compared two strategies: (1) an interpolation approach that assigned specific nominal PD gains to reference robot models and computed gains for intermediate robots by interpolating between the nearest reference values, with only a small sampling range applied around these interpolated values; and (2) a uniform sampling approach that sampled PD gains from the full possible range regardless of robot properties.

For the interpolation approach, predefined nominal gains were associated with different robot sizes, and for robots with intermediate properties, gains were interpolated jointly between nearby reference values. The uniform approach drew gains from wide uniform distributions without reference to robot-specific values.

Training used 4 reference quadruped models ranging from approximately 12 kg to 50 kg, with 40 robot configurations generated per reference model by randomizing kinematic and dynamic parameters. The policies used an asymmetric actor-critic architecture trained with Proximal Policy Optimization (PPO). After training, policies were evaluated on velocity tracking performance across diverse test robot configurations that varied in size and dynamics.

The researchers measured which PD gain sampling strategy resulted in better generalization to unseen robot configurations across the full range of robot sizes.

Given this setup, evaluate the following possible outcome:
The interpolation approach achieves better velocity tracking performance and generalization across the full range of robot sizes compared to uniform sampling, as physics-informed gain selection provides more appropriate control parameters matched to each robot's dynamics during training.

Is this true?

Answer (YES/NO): NO